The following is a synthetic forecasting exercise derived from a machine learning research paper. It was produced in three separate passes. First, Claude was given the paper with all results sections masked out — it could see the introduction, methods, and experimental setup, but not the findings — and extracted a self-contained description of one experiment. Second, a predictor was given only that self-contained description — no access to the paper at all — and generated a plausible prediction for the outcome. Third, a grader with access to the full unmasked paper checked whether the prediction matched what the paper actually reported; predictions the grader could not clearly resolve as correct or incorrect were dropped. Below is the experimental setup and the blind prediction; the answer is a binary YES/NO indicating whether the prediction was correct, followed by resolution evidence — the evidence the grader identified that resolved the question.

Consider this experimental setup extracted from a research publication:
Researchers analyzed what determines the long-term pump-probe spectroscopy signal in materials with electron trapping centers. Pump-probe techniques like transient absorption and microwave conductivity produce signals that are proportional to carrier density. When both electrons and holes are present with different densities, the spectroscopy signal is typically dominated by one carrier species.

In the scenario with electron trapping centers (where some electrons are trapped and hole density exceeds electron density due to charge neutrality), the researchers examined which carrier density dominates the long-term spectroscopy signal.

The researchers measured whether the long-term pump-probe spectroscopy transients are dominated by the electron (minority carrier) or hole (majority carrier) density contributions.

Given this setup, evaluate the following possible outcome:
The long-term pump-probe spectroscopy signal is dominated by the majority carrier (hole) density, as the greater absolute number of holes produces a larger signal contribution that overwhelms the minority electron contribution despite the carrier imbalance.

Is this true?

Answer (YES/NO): YES